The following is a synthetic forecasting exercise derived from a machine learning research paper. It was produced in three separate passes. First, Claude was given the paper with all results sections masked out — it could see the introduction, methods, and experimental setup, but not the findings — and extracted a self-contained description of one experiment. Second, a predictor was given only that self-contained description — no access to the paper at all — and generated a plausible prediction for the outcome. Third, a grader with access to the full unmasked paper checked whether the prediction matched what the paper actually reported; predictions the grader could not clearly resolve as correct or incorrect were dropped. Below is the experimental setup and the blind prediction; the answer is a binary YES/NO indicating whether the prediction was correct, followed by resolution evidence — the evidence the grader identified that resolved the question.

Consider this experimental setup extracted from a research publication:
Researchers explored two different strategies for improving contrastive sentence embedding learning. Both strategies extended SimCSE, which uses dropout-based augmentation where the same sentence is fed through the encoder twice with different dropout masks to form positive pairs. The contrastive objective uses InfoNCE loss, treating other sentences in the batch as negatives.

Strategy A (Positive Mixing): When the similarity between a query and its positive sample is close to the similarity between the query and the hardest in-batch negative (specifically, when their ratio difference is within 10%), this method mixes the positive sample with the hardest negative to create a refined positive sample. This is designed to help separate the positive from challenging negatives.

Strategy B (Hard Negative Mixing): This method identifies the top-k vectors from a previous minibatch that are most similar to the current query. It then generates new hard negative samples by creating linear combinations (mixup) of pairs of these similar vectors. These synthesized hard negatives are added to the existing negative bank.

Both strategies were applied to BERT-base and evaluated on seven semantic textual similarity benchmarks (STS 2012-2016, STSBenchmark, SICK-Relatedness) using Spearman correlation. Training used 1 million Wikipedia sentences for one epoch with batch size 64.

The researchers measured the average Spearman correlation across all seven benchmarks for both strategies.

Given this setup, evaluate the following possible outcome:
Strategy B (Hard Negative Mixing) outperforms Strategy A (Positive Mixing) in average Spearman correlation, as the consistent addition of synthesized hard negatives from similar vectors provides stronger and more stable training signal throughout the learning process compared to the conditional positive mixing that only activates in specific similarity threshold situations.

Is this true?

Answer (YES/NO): NO